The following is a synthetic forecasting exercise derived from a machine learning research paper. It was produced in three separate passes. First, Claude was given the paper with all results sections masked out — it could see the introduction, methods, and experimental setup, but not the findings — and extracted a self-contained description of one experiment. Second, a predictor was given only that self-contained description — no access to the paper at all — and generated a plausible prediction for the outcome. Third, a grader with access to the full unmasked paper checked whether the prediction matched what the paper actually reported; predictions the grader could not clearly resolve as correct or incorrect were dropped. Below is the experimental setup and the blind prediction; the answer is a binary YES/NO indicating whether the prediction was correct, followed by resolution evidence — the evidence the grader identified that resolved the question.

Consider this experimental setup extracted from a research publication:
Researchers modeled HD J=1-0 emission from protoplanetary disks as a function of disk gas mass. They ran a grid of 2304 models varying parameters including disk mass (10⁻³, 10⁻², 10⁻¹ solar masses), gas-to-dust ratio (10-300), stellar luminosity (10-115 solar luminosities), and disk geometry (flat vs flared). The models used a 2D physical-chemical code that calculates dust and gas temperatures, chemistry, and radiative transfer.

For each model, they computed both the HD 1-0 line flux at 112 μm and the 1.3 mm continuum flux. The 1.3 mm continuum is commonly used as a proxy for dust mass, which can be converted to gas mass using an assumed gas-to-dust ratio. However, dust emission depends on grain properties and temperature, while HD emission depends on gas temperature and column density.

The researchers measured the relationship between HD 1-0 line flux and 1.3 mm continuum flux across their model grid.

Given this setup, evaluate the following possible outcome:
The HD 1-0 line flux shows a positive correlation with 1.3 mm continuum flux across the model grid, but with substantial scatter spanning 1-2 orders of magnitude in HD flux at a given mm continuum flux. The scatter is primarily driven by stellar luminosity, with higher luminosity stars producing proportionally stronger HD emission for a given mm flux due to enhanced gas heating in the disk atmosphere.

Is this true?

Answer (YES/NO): NO